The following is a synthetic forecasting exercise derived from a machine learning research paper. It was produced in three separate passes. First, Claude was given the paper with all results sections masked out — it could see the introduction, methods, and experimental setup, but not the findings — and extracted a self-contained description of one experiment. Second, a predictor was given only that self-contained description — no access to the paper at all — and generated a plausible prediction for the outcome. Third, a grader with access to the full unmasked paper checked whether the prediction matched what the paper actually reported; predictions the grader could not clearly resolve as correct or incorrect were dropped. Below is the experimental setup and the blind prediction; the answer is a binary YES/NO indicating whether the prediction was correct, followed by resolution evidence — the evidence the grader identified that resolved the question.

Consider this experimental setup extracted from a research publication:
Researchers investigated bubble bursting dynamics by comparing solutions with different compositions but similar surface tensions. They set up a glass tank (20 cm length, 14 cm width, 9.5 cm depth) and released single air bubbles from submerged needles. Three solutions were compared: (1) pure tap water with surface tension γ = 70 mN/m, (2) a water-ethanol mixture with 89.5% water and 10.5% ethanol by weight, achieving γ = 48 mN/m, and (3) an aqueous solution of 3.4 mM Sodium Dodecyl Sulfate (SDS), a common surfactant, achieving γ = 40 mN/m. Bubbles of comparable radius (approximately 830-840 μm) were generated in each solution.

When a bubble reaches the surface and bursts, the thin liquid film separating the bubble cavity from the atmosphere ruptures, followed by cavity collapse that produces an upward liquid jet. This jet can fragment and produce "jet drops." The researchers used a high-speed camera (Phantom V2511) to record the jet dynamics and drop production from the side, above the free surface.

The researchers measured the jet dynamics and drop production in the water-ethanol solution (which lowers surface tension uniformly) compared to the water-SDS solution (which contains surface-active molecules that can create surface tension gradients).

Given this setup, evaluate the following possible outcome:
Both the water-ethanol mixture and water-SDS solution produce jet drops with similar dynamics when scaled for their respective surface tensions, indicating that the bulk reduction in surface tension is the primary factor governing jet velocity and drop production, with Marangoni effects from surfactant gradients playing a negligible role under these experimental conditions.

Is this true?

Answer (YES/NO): NO